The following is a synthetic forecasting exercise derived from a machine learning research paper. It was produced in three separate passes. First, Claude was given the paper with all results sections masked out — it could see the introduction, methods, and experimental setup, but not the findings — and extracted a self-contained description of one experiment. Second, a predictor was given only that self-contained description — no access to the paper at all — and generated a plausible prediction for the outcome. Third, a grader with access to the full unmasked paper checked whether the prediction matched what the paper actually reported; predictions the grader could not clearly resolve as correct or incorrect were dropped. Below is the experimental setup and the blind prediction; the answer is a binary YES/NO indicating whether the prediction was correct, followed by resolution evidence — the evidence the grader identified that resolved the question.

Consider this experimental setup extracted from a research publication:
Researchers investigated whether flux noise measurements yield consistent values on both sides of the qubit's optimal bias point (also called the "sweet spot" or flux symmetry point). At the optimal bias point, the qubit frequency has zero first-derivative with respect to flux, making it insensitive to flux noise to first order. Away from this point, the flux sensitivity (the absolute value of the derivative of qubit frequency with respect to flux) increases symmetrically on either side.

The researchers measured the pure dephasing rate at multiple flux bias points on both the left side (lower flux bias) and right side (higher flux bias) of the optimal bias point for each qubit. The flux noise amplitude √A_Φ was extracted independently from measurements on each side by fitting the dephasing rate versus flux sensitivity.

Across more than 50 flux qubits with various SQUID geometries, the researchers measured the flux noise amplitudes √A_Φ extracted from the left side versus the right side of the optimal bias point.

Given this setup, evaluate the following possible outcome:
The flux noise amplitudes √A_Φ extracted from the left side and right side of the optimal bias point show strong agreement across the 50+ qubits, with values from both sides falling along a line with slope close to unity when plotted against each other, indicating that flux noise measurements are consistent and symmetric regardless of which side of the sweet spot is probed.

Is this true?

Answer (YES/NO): YES